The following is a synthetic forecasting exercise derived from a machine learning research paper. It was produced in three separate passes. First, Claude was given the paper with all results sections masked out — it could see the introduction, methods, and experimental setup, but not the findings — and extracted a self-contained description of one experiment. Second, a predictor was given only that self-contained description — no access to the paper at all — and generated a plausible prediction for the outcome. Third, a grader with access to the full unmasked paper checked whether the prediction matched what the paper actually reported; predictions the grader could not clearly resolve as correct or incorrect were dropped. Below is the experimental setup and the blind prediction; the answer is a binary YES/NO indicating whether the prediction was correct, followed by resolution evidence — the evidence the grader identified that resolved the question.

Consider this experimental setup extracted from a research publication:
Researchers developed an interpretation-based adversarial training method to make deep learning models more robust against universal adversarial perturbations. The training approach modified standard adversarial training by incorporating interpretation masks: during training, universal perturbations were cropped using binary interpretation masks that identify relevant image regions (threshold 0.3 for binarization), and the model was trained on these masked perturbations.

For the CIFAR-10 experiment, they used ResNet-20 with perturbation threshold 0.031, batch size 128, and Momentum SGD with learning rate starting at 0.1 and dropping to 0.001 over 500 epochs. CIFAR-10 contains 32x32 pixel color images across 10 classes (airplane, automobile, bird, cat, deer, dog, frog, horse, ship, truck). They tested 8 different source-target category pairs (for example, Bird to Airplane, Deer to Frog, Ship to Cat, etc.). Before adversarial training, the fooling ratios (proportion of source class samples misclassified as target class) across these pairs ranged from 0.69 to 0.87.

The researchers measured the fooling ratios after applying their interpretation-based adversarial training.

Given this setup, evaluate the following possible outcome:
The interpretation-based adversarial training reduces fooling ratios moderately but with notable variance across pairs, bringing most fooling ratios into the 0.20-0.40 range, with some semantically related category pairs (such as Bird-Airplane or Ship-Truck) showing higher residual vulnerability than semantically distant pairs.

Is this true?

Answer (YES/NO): NO